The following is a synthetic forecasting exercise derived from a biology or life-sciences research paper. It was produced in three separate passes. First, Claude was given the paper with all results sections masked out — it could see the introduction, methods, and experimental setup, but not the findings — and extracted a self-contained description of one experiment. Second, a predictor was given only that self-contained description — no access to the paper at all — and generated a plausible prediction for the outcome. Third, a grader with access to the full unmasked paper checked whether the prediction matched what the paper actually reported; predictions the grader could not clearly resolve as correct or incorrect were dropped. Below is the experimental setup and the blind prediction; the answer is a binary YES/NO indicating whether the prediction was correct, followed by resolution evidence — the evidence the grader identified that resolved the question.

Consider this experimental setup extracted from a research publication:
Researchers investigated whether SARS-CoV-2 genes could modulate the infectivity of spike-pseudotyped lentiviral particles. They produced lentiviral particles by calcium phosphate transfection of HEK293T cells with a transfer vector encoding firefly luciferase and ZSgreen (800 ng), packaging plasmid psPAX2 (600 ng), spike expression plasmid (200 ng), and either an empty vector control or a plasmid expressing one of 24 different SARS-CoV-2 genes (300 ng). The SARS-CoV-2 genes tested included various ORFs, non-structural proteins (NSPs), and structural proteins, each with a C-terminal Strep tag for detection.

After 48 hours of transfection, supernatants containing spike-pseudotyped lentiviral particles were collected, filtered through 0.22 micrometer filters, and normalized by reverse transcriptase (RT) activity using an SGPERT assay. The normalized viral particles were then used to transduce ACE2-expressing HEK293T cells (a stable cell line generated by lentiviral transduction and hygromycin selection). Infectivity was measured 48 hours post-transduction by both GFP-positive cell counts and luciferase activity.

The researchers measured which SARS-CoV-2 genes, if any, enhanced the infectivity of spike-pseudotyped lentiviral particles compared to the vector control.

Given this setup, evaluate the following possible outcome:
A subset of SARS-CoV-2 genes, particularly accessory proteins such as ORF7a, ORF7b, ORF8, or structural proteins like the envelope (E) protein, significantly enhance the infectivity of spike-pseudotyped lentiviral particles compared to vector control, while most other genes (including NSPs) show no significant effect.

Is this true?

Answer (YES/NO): NO